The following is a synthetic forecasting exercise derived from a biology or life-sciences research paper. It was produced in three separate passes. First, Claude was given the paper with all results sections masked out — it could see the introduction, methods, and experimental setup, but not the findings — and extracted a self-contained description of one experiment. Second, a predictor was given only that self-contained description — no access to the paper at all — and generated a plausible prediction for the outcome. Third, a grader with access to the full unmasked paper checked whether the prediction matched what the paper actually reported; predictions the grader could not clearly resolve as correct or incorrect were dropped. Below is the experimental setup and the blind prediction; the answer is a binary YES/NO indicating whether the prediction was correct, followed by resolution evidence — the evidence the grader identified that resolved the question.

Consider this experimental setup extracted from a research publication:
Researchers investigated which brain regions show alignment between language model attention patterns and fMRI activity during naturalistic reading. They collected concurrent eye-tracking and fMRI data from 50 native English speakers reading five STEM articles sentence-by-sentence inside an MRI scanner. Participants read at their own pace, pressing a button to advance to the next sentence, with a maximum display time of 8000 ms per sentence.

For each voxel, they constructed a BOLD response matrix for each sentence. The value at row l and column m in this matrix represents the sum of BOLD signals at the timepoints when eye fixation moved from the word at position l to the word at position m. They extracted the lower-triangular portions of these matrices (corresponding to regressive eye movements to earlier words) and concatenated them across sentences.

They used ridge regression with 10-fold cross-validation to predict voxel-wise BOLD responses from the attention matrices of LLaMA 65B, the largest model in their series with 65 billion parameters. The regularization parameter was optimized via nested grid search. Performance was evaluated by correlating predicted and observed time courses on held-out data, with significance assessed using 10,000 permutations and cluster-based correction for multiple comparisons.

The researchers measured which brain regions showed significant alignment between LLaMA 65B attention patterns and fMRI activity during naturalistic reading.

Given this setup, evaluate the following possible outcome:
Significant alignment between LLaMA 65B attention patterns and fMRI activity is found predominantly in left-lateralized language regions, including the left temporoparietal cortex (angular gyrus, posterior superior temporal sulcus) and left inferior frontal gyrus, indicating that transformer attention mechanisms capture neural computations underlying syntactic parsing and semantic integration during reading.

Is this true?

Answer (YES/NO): NO